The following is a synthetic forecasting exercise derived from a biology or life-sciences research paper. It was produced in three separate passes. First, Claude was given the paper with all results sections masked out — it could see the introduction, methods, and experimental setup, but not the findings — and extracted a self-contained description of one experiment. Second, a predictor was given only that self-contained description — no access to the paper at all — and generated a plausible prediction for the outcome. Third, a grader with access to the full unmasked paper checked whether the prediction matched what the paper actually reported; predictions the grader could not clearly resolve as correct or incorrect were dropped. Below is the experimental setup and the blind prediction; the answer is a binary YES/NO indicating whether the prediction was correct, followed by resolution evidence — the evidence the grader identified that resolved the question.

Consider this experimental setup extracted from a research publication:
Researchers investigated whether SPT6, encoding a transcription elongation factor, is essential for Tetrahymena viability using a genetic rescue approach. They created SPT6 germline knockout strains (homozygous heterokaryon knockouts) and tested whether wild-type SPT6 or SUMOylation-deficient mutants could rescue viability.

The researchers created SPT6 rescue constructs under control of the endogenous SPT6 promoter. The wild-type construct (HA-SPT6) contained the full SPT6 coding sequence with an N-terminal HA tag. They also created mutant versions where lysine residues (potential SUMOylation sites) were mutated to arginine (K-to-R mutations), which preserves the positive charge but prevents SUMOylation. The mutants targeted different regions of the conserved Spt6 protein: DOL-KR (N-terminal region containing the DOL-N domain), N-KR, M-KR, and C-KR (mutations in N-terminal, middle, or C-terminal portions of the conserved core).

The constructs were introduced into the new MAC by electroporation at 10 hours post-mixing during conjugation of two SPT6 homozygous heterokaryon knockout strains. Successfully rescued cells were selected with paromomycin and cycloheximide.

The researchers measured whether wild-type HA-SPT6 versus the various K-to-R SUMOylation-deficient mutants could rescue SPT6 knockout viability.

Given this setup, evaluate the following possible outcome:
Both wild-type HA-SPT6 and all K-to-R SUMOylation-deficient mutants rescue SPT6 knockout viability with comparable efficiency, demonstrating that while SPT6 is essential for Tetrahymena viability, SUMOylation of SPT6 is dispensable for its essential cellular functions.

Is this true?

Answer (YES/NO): YES